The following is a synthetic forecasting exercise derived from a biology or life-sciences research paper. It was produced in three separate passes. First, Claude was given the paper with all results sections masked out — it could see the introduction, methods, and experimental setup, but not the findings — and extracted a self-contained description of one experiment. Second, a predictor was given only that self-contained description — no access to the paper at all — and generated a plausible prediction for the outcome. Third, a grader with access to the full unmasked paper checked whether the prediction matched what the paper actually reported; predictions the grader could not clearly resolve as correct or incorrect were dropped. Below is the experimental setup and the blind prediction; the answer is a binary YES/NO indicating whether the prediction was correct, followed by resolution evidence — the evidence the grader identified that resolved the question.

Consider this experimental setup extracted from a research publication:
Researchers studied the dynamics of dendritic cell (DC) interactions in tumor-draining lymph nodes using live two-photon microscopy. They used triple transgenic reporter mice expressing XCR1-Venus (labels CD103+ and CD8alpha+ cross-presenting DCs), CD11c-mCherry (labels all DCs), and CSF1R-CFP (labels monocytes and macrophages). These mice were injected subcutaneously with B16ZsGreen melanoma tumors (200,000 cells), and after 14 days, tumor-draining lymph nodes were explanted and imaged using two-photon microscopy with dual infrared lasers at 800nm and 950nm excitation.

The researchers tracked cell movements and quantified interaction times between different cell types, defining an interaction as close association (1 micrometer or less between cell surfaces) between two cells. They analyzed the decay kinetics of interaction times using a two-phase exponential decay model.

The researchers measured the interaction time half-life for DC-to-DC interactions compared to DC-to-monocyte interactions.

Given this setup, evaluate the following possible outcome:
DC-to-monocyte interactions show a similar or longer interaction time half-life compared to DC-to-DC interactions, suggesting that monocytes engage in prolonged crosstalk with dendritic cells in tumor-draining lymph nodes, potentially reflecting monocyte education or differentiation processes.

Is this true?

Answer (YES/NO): NO